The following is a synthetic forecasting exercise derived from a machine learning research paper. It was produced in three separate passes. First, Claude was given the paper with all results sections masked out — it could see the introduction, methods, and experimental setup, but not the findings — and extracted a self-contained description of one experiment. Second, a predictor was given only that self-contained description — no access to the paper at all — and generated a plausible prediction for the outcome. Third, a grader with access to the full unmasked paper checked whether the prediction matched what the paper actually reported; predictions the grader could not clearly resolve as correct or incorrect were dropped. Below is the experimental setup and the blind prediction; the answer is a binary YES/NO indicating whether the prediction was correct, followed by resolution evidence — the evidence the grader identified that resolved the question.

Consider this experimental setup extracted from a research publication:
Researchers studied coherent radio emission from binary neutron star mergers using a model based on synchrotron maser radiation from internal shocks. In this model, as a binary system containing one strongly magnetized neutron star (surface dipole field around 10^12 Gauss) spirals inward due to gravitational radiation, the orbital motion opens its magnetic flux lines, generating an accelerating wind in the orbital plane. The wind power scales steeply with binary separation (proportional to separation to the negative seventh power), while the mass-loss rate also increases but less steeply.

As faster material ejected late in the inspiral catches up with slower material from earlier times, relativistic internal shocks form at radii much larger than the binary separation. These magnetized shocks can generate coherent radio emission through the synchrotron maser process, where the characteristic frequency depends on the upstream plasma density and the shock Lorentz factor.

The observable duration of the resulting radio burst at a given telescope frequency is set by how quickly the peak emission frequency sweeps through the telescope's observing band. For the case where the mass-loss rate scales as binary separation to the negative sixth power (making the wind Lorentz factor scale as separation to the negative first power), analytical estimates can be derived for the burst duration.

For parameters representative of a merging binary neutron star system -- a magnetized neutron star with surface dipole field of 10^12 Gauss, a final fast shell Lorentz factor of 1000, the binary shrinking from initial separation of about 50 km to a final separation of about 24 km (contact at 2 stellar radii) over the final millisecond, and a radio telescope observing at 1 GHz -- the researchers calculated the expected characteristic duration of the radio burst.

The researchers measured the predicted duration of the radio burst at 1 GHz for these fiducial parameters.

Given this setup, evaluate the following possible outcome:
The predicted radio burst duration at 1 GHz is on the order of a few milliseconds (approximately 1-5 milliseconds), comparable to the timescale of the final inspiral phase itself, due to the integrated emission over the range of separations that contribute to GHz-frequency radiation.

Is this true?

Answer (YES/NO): NO